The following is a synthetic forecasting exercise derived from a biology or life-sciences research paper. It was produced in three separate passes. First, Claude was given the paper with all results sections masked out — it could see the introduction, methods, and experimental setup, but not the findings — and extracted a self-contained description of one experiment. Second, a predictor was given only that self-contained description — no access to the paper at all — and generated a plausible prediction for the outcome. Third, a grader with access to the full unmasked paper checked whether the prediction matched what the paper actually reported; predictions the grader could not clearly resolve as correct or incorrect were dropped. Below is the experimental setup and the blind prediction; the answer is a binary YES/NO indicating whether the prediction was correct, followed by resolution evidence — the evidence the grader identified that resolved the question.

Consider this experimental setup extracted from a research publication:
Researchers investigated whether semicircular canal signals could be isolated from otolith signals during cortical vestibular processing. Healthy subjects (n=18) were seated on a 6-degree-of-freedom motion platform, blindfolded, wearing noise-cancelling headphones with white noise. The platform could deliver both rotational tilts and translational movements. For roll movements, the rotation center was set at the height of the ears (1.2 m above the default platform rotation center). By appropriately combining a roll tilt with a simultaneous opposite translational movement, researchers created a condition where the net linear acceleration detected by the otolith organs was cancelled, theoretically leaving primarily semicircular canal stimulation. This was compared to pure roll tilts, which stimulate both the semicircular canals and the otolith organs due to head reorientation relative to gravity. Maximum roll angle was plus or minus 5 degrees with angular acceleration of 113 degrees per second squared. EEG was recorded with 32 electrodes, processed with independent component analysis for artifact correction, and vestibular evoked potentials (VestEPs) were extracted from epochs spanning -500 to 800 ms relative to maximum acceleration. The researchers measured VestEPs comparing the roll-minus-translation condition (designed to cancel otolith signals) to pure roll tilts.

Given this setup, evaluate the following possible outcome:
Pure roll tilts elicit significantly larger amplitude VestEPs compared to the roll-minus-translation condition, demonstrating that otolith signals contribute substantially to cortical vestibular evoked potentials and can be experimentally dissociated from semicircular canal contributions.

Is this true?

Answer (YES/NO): NO